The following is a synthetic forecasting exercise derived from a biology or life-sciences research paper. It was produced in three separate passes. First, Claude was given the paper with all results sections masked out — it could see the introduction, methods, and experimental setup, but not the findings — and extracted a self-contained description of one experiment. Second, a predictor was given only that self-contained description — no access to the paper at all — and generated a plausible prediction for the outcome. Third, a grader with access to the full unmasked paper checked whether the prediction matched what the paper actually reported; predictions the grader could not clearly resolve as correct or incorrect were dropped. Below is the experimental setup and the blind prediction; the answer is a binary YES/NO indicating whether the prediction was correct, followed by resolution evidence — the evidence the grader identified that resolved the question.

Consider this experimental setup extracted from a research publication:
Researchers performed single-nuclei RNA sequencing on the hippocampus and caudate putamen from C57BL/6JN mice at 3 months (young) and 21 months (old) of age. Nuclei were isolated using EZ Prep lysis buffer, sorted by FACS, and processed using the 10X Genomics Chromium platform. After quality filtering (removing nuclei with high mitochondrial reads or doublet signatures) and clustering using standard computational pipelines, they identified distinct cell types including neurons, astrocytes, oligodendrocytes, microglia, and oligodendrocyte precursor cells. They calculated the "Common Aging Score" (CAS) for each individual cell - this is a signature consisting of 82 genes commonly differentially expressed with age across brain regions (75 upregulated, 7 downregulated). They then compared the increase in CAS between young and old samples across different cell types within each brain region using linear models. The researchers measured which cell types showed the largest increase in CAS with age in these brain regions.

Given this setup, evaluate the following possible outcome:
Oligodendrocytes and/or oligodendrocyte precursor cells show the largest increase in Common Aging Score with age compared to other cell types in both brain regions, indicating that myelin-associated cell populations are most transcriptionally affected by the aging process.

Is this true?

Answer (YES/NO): NO